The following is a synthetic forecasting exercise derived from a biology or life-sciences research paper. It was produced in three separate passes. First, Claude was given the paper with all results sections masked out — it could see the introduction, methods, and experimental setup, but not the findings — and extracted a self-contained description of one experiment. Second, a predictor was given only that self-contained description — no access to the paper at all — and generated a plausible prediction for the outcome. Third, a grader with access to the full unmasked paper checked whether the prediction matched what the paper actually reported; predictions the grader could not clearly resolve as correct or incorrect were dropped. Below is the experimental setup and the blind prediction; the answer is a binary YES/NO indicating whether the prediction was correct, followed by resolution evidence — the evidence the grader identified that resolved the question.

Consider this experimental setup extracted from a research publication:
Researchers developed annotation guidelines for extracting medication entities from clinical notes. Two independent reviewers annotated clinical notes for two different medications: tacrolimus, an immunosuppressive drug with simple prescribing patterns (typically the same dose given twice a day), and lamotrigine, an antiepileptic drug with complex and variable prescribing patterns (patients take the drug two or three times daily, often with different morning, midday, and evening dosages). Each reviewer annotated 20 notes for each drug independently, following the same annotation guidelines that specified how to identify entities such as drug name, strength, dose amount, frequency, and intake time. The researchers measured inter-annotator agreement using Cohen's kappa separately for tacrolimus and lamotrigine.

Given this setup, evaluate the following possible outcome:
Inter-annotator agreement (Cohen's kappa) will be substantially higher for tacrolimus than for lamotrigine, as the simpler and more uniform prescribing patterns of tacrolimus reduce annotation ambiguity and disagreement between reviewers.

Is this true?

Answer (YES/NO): YES